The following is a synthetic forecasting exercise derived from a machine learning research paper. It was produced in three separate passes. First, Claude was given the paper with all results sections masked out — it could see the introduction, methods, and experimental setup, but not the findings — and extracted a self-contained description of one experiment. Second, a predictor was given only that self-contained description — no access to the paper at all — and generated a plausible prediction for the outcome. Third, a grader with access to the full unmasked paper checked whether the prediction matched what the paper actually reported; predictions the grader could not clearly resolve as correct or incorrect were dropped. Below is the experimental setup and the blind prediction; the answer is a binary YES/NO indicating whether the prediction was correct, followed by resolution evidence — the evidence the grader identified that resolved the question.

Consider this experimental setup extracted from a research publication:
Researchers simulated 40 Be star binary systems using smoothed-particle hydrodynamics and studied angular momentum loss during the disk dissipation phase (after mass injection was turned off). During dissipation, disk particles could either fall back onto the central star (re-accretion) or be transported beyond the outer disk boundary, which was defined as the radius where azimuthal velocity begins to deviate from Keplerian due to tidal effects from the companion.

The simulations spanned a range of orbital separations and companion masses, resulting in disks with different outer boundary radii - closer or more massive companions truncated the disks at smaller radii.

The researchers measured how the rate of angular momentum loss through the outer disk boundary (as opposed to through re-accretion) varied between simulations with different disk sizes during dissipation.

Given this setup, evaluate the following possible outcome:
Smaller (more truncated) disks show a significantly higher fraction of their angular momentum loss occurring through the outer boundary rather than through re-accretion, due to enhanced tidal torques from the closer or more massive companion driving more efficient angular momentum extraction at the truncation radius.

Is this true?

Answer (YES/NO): NO